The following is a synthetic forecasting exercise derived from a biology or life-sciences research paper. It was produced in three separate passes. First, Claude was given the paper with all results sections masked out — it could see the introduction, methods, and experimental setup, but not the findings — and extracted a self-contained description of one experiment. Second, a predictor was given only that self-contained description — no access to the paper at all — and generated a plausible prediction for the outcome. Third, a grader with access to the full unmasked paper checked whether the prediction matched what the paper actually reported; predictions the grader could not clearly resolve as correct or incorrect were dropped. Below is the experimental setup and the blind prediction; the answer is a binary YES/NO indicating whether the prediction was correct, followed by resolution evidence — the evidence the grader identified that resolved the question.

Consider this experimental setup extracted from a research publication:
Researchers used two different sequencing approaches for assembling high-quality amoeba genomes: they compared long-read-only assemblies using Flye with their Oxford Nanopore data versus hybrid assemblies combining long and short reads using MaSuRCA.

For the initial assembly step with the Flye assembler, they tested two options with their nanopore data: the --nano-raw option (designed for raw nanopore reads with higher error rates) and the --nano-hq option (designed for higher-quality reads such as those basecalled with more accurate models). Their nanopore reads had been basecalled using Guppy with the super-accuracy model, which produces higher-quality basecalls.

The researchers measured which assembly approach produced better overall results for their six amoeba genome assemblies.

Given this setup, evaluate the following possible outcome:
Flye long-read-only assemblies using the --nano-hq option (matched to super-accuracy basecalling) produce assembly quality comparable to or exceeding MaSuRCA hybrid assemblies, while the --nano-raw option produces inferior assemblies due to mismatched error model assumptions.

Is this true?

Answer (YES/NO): NO